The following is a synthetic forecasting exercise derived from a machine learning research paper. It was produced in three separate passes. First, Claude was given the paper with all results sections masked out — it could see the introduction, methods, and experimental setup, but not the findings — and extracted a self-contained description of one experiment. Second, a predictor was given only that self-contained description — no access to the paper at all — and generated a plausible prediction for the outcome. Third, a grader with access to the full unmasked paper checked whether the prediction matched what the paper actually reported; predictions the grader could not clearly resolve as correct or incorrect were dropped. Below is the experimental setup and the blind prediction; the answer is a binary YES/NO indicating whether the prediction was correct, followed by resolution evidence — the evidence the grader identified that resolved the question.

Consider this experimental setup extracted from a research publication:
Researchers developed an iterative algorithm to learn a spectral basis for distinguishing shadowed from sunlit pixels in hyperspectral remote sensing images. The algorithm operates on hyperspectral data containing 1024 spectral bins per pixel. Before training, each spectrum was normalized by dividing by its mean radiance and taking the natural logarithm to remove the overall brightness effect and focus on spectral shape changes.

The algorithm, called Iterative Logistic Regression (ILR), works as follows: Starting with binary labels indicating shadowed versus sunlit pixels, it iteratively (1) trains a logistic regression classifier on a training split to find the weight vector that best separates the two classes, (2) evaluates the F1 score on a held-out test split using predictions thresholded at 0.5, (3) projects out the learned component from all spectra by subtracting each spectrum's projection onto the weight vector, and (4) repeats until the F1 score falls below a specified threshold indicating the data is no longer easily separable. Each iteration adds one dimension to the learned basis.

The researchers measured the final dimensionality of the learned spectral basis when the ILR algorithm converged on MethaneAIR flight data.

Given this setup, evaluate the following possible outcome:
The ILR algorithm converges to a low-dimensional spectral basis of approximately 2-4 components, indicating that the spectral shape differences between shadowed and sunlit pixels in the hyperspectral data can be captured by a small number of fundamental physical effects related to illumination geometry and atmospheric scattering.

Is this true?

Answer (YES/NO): NO